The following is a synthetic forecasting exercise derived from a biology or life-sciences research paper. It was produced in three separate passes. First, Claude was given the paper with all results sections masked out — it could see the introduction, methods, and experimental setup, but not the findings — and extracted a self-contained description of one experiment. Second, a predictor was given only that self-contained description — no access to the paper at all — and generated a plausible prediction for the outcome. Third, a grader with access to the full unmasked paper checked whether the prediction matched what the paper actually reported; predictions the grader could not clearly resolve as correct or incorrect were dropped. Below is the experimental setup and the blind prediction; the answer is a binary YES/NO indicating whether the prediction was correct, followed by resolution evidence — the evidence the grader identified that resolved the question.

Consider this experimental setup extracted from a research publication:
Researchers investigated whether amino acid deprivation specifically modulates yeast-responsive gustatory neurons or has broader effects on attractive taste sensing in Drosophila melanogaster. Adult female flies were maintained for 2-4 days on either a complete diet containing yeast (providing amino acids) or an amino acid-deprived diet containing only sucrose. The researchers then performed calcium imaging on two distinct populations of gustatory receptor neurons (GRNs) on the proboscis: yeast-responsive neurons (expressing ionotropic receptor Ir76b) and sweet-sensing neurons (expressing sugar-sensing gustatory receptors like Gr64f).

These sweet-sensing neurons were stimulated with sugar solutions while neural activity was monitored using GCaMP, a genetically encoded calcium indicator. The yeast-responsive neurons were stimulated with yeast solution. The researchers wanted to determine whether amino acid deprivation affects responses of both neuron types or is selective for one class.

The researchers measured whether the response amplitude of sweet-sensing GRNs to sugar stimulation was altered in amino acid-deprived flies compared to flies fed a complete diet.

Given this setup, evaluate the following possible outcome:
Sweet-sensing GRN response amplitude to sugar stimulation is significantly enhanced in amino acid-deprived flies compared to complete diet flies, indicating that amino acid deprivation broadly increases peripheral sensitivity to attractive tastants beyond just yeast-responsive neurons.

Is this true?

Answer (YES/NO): NO